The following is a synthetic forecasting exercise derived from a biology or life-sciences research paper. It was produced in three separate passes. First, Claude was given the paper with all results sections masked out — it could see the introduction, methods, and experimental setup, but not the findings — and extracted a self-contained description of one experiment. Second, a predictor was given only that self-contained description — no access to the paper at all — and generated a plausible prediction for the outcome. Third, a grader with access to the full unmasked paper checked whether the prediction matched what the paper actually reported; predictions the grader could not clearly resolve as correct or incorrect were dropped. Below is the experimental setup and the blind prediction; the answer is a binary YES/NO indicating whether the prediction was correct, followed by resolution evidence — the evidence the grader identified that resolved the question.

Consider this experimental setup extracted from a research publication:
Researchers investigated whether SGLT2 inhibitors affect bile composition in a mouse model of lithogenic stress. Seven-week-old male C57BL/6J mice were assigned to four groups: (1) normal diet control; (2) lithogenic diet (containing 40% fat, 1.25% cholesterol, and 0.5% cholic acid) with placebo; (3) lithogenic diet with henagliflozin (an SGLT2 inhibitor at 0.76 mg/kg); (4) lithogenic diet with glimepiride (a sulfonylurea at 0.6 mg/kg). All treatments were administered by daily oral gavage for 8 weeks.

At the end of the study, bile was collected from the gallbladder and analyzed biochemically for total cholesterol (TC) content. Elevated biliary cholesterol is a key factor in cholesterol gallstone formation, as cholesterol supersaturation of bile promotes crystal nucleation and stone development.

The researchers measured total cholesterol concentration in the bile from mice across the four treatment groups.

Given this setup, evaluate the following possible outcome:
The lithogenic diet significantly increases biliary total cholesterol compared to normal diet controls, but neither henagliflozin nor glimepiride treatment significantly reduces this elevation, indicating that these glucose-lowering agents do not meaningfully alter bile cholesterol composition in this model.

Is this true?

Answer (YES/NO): NO